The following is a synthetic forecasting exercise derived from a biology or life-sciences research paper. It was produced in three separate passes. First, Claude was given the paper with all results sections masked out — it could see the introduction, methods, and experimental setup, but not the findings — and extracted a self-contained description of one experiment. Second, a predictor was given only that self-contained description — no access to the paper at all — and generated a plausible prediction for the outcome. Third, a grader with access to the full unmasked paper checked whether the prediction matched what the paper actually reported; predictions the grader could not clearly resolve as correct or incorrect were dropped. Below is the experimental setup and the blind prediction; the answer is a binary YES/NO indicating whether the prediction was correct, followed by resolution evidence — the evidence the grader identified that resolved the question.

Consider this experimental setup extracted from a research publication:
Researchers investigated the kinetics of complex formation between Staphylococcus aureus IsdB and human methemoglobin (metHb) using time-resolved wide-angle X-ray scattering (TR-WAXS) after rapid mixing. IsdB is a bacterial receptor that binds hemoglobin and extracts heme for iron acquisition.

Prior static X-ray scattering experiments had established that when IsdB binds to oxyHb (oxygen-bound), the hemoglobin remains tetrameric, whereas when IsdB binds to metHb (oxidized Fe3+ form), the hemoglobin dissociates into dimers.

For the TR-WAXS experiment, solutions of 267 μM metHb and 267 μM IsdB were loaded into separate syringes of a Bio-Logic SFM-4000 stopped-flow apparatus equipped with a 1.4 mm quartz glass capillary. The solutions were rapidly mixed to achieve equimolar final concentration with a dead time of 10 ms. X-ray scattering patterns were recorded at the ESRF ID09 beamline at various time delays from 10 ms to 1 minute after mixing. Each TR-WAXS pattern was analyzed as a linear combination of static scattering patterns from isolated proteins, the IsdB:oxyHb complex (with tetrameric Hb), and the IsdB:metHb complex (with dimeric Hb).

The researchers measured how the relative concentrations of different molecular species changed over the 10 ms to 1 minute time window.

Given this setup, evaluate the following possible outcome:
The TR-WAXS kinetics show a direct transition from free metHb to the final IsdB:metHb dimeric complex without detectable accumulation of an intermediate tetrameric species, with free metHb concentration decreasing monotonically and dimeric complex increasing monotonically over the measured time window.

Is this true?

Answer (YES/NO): NO